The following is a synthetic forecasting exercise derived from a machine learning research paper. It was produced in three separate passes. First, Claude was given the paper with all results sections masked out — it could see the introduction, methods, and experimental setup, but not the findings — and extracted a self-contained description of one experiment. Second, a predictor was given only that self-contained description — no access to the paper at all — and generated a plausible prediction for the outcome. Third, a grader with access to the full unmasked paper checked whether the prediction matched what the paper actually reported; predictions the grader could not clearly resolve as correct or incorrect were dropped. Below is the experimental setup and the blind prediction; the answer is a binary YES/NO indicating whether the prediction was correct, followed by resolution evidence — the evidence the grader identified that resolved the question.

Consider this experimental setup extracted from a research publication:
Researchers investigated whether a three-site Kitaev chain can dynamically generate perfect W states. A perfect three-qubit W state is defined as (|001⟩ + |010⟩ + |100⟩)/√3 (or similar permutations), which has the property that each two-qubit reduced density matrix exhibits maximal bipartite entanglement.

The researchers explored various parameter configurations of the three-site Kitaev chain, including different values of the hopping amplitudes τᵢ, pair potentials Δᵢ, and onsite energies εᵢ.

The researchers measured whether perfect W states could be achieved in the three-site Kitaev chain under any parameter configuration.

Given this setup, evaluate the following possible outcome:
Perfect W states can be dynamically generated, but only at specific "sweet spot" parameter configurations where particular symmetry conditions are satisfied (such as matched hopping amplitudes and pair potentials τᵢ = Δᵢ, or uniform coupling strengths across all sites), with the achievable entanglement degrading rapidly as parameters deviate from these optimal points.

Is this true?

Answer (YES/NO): NO